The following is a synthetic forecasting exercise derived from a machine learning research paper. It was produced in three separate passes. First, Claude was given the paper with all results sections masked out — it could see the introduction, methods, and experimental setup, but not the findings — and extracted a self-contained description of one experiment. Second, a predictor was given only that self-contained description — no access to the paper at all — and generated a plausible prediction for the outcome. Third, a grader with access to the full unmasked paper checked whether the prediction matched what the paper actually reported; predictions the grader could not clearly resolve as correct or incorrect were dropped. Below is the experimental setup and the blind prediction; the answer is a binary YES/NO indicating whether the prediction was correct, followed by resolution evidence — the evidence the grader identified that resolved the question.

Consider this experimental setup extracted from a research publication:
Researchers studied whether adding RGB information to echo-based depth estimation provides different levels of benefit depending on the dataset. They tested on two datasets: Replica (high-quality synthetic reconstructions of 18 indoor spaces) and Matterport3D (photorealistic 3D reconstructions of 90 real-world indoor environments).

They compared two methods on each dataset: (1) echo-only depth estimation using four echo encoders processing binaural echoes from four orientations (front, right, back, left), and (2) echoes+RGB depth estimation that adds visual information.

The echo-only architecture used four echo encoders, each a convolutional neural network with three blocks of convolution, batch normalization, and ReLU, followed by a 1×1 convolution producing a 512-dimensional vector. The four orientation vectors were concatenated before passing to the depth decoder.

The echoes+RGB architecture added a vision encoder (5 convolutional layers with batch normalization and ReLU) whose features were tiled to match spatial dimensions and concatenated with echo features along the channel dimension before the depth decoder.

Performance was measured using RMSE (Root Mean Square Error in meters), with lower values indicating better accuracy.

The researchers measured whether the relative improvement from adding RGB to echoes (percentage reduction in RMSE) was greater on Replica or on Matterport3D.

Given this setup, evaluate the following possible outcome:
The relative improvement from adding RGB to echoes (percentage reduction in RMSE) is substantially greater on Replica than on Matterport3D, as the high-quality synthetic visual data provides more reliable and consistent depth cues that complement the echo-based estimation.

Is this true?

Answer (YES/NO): YES